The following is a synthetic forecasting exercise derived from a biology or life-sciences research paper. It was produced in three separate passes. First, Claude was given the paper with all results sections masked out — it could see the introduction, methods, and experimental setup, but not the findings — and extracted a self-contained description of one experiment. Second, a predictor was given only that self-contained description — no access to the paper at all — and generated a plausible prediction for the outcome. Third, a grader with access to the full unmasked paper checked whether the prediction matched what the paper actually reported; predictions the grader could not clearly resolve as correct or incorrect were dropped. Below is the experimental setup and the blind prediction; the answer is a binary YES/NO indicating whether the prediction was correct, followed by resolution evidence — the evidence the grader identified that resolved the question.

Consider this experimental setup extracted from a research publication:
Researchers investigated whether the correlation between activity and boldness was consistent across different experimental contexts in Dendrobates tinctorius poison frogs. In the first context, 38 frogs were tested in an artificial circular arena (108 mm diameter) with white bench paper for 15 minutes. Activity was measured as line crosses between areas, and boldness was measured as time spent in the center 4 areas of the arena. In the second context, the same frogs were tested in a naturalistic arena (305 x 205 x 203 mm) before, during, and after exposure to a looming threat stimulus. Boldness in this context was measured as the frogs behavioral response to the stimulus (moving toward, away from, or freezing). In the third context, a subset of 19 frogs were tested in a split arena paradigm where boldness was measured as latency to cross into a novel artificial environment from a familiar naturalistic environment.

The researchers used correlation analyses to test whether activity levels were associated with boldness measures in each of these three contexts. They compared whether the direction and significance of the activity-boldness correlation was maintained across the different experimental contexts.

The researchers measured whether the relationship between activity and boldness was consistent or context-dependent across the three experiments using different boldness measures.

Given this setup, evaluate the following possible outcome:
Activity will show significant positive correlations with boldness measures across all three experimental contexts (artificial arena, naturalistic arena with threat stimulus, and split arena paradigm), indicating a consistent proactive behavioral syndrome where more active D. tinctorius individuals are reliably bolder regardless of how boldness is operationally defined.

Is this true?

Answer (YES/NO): NO